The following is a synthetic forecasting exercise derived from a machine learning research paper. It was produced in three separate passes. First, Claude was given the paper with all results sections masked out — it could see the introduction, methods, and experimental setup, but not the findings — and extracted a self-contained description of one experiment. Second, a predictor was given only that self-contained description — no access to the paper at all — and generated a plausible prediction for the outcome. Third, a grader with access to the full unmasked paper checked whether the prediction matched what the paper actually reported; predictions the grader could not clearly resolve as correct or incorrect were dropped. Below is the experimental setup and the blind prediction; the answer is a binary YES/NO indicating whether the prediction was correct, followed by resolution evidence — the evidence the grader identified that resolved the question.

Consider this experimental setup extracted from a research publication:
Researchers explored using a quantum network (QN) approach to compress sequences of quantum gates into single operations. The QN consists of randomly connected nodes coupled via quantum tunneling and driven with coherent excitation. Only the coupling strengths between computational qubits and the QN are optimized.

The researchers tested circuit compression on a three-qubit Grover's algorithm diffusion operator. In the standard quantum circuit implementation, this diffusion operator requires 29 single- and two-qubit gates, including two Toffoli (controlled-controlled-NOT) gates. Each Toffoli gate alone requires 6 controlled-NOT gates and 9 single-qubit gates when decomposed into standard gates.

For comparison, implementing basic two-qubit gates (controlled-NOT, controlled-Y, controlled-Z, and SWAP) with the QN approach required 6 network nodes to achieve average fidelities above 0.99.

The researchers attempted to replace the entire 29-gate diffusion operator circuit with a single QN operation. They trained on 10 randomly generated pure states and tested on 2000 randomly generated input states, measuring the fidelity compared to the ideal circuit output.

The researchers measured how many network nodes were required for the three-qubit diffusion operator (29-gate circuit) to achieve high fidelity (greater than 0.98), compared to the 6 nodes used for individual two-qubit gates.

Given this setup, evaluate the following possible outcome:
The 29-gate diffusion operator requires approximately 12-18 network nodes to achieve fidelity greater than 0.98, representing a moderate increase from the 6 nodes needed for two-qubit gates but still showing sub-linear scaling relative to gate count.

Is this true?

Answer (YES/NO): NO